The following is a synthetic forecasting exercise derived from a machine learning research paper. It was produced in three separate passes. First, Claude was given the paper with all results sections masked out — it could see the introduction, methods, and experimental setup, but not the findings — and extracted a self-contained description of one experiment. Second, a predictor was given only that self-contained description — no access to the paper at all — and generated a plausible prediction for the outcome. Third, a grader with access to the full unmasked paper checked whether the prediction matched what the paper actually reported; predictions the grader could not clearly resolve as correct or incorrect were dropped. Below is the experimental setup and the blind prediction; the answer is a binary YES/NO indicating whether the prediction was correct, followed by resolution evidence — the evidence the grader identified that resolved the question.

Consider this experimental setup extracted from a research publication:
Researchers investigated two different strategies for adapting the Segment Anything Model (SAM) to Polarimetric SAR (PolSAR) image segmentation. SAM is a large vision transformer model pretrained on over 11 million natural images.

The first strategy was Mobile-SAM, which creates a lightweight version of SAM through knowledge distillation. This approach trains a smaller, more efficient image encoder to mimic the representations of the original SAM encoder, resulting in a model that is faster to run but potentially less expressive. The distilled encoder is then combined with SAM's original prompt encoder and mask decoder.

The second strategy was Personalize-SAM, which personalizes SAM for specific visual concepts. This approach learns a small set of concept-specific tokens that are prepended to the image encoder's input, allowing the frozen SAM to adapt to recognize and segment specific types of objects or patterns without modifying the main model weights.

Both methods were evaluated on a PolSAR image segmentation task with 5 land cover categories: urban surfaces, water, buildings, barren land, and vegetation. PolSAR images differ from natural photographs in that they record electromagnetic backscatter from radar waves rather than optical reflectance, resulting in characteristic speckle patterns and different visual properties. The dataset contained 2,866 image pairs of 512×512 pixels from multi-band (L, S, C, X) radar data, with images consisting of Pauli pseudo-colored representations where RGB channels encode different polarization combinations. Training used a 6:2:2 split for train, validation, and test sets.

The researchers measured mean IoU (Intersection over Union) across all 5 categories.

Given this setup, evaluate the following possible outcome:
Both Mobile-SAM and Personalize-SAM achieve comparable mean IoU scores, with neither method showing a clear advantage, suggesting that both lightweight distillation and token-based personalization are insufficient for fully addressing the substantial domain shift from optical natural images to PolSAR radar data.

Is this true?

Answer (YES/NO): NO